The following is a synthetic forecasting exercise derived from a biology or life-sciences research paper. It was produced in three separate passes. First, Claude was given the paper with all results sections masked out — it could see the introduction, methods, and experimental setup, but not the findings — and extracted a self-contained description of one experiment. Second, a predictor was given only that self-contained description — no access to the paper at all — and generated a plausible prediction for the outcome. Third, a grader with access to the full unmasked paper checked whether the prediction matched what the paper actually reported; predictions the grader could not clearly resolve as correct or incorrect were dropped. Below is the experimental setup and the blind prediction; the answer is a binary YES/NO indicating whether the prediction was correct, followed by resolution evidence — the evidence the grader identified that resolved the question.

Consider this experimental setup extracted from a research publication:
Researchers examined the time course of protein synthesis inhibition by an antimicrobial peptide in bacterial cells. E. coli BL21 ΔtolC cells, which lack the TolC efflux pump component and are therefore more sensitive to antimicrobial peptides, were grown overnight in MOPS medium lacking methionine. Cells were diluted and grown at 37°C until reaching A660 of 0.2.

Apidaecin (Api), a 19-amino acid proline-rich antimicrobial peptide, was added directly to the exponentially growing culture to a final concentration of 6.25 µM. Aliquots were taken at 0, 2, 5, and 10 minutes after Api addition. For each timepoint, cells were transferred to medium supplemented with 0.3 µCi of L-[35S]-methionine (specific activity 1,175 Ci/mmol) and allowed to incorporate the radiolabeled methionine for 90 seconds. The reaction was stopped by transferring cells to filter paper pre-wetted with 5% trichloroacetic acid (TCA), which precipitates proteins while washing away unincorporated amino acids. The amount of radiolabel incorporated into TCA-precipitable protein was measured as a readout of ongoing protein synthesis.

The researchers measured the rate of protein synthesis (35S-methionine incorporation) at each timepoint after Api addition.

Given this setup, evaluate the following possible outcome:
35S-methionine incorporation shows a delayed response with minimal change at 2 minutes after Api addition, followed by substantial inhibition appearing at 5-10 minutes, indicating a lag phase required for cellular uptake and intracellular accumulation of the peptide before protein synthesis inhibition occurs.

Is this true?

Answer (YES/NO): NO